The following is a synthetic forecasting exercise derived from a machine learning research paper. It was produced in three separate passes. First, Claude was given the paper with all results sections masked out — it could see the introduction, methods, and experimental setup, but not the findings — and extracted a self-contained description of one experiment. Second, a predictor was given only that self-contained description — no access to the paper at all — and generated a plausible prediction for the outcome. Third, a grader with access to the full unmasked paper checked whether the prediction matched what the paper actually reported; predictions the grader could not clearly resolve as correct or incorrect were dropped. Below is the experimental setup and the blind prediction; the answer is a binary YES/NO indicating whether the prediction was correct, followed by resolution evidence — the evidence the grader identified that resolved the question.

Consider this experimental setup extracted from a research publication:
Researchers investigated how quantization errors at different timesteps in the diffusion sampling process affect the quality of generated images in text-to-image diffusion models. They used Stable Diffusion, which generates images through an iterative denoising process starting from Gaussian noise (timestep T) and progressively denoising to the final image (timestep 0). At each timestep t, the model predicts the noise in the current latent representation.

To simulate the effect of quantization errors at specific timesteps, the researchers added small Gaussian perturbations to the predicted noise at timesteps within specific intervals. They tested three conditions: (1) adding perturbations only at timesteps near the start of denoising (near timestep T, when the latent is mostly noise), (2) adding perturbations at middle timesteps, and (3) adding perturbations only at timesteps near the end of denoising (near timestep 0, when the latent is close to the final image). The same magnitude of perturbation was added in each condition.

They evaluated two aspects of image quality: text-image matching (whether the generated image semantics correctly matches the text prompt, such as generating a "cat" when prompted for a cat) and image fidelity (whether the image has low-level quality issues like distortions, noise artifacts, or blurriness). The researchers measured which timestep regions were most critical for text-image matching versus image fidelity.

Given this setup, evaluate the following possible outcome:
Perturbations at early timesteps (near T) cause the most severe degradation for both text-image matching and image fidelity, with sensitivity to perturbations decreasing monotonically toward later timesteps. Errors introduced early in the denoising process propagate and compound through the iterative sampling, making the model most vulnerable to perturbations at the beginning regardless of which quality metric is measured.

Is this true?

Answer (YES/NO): NO